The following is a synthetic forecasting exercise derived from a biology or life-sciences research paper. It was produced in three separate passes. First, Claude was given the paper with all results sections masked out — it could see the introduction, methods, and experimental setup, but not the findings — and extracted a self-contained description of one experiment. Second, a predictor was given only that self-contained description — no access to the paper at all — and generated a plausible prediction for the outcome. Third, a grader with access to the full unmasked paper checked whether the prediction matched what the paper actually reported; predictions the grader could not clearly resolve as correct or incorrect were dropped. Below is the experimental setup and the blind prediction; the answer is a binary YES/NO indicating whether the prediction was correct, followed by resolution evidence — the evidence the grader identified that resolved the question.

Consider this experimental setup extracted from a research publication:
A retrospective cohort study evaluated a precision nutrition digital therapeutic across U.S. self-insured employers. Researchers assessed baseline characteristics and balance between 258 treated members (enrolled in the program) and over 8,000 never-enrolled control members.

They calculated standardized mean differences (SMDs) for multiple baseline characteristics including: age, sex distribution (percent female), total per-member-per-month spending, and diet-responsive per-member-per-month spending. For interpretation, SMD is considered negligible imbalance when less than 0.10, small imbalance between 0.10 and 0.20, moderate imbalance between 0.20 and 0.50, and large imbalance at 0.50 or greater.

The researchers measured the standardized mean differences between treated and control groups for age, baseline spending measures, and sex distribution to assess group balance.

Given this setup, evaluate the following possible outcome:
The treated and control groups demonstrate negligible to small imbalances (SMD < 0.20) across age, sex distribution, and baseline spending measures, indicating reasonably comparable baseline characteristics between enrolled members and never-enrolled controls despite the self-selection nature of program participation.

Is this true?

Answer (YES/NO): YES